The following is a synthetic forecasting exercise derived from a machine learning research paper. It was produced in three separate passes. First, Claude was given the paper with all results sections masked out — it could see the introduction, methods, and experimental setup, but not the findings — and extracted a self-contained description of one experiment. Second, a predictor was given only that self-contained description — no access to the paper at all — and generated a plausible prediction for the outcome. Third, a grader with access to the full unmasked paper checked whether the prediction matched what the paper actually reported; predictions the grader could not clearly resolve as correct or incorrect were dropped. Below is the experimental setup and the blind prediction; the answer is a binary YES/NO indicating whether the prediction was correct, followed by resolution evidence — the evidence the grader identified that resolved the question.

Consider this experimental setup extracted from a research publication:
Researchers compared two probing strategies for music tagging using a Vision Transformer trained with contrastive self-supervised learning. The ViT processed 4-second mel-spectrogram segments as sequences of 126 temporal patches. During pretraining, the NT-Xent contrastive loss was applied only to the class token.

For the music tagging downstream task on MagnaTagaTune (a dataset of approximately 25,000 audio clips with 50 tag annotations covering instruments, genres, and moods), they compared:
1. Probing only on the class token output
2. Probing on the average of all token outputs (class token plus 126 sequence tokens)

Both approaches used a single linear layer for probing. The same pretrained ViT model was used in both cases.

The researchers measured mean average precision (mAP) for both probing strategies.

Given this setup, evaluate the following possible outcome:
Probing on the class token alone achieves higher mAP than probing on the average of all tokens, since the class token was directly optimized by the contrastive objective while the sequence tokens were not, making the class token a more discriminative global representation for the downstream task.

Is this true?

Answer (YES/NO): NO